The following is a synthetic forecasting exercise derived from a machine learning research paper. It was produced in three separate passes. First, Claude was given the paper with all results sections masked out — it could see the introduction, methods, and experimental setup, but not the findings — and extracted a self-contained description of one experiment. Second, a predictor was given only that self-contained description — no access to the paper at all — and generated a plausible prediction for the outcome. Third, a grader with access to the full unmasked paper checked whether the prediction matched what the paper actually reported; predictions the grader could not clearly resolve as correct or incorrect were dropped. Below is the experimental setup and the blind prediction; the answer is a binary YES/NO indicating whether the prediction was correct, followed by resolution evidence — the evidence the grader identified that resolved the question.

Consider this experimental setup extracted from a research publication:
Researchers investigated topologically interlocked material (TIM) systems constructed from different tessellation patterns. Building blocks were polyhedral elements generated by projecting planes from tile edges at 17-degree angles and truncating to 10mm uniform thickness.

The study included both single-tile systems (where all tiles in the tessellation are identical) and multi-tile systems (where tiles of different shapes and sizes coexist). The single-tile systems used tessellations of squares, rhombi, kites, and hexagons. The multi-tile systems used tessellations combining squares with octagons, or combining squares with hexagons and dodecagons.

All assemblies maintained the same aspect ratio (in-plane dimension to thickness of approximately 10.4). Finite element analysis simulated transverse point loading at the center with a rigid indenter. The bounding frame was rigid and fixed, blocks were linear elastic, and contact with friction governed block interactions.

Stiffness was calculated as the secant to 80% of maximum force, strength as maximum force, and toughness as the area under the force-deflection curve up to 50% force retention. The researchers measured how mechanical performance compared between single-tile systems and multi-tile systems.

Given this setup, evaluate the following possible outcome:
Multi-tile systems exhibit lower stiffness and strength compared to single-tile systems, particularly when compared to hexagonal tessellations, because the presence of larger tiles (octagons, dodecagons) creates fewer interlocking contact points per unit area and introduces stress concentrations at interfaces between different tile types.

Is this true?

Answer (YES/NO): NO